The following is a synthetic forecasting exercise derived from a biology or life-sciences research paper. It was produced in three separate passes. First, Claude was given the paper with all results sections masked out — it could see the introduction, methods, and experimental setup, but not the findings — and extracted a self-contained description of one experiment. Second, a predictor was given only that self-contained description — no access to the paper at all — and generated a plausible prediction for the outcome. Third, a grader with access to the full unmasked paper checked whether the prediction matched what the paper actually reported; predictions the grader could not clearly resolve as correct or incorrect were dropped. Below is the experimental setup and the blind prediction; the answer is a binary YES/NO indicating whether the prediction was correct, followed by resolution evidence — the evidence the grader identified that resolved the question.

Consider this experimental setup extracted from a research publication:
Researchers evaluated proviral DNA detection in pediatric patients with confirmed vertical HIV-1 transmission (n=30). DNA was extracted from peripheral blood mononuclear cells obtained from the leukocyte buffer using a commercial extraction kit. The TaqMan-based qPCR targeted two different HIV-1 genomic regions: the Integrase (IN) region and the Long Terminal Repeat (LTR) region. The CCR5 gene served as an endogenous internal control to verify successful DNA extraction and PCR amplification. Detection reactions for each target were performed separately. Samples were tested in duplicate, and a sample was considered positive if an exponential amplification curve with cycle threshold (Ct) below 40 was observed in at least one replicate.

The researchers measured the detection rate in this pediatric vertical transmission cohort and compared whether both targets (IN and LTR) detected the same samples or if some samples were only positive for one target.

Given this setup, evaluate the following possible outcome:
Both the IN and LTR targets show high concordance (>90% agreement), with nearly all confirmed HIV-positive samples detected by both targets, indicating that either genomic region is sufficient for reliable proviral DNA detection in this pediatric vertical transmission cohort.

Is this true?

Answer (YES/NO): NO